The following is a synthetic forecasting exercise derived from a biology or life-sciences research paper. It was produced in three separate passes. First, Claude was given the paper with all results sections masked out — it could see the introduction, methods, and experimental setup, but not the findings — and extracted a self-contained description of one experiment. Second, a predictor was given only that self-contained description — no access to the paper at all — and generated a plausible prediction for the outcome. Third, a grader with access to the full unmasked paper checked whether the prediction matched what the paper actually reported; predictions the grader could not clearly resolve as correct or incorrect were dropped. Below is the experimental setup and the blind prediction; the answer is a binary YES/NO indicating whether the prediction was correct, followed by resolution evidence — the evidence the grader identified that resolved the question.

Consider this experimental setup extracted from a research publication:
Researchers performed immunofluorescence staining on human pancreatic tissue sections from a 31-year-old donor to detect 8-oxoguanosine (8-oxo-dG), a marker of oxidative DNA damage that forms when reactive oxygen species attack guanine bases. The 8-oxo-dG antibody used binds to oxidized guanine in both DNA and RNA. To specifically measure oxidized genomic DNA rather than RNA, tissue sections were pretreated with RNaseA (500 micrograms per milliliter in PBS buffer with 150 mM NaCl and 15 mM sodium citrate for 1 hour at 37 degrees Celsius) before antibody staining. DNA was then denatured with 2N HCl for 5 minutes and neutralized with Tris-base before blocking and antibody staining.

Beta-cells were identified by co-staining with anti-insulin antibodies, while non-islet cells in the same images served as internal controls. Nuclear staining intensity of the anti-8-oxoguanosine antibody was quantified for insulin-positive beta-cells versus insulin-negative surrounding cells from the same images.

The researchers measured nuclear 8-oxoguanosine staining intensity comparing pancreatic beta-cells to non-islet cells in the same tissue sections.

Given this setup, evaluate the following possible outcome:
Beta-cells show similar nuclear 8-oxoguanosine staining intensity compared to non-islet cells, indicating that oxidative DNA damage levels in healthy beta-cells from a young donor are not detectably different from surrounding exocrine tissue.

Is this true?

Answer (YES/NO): NO